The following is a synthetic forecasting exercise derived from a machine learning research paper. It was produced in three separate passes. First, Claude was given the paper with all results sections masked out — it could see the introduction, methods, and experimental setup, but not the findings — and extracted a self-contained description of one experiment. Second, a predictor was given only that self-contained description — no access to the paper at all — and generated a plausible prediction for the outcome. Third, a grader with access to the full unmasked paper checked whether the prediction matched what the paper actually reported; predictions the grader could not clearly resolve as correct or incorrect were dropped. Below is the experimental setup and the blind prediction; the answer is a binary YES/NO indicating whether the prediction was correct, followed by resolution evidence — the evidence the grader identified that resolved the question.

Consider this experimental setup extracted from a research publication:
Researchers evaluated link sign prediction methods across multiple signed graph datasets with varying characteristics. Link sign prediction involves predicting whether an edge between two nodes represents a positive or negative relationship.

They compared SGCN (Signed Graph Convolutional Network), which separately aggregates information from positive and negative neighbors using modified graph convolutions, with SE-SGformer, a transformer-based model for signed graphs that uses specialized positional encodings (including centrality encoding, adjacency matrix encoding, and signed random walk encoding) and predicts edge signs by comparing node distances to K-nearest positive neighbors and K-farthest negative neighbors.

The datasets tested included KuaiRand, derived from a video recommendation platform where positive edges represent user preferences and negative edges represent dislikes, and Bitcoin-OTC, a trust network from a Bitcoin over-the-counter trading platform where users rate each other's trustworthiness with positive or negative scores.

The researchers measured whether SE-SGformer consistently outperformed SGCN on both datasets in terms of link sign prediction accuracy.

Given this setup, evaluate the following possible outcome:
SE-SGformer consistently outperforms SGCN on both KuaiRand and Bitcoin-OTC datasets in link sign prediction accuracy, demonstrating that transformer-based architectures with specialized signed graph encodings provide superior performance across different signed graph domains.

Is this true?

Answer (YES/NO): NO